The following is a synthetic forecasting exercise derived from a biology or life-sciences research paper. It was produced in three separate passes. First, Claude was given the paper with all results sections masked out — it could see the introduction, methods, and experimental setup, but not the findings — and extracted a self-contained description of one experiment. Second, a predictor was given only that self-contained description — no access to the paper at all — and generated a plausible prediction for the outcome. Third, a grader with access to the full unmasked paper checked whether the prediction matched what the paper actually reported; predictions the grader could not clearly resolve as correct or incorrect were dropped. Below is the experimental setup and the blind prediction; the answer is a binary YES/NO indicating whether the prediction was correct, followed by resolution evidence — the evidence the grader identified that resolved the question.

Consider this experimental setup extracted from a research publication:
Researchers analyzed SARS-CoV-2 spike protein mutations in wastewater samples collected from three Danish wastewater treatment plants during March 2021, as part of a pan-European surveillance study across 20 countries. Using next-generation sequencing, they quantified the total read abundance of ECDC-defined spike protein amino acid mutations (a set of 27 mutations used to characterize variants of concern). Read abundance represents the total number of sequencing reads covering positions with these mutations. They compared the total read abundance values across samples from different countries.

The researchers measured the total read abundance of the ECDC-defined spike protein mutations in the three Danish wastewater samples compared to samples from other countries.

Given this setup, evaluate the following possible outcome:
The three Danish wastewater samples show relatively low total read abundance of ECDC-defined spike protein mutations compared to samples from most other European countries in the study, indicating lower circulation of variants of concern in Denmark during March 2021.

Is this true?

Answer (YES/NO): YES